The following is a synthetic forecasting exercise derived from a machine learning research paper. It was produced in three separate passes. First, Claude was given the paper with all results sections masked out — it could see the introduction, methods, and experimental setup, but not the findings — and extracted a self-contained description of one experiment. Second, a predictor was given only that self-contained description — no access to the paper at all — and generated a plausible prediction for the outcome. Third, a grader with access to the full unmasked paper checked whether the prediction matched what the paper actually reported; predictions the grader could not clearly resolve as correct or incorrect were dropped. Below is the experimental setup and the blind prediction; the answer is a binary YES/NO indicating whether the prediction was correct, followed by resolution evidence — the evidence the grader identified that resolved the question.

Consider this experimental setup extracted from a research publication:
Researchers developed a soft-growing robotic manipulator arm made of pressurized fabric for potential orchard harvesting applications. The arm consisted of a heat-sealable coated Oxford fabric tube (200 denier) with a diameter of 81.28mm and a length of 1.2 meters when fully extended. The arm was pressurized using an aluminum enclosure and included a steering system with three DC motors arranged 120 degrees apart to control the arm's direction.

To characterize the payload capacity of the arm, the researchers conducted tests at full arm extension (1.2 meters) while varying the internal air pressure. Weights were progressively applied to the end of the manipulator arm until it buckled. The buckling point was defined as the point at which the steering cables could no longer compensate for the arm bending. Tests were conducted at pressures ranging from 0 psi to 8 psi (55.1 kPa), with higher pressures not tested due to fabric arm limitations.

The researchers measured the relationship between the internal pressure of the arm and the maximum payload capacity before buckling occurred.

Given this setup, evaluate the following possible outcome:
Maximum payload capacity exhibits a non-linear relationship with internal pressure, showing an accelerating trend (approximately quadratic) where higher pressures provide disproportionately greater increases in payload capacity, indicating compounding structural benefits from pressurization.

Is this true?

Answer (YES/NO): NO